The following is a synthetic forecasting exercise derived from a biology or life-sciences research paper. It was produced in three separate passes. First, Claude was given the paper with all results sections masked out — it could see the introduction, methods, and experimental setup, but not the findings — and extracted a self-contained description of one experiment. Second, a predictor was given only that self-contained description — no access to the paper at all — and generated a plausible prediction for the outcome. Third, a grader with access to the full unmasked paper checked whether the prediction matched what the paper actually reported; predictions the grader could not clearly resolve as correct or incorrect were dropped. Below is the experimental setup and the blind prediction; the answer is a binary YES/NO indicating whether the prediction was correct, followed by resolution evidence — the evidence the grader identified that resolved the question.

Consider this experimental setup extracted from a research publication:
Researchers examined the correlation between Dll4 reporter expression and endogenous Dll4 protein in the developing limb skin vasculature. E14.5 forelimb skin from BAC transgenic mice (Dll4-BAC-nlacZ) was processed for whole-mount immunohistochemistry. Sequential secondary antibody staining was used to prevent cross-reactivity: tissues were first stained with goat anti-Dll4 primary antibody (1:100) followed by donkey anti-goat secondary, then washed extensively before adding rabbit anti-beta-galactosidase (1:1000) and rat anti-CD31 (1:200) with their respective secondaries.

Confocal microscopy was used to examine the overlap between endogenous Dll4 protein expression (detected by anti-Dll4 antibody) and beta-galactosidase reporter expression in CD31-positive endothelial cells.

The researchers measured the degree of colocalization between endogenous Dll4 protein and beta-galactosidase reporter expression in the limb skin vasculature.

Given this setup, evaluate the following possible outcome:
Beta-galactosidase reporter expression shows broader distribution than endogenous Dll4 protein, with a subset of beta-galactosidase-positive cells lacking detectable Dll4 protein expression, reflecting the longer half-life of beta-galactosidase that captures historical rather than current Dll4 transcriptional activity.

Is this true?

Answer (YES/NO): NO